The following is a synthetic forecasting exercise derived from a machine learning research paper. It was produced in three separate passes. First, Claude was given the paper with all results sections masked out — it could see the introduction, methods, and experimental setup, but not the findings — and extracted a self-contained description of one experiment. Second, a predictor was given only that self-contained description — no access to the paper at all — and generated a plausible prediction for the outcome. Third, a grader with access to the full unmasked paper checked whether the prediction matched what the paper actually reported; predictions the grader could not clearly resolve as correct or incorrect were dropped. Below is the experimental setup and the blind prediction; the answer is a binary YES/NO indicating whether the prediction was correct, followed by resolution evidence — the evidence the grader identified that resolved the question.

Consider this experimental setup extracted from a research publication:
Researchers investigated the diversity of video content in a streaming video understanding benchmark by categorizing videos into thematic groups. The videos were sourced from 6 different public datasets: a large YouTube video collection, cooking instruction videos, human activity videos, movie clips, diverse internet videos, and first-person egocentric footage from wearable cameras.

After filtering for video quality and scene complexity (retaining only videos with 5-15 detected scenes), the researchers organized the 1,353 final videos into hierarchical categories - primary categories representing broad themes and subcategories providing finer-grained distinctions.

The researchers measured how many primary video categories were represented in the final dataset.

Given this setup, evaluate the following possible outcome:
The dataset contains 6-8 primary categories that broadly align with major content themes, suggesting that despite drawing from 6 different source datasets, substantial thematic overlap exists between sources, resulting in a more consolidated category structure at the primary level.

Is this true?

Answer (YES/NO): NO